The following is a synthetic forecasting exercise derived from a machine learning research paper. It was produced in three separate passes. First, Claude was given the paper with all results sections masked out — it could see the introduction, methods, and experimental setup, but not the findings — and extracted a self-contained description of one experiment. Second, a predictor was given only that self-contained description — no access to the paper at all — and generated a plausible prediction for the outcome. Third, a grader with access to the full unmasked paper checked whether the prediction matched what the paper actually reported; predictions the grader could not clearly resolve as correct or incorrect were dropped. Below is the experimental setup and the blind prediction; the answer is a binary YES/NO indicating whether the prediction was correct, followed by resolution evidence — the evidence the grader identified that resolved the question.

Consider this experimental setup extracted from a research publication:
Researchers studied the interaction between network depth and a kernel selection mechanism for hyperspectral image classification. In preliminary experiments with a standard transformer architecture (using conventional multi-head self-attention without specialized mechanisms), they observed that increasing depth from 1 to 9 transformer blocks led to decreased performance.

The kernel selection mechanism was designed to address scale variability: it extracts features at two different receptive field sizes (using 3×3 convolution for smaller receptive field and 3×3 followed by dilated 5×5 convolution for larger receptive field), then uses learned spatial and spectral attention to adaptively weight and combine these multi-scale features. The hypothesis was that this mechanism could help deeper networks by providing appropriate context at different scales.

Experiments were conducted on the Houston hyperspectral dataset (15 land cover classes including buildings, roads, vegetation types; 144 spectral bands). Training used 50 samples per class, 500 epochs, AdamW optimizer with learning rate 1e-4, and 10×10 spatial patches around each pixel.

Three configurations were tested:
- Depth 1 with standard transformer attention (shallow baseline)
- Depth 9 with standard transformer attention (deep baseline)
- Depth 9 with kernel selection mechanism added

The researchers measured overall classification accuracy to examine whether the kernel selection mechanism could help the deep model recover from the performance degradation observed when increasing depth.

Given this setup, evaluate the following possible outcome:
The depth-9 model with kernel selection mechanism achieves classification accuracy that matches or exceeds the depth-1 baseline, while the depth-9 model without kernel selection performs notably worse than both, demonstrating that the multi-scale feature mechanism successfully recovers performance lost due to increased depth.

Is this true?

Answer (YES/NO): YES